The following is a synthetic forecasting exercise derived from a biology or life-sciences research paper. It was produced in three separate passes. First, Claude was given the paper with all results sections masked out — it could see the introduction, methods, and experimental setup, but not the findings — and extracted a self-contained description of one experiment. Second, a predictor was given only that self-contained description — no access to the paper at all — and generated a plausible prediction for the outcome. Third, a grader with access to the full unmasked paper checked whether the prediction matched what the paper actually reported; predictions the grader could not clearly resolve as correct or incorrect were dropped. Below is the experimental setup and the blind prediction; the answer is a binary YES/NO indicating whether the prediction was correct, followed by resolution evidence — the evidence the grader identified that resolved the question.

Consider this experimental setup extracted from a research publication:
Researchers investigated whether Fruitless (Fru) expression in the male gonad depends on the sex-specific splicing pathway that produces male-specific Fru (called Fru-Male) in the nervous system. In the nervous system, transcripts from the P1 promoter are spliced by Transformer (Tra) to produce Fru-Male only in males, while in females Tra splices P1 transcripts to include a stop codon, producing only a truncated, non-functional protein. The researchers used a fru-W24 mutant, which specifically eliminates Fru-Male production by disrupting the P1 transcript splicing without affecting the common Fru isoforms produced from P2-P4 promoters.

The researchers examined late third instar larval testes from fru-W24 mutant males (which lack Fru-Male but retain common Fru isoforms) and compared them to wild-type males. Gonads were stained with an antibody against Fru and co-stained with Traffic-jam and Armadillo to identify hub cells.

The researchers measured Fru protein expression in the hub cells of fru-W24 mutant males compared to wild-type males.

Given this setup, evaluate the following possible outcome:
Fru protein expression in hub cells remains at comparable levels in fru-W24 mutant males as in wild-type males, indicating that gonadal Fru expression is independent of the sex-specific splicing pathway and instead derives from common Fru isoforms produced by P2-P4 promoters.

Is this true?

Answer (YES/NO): YES